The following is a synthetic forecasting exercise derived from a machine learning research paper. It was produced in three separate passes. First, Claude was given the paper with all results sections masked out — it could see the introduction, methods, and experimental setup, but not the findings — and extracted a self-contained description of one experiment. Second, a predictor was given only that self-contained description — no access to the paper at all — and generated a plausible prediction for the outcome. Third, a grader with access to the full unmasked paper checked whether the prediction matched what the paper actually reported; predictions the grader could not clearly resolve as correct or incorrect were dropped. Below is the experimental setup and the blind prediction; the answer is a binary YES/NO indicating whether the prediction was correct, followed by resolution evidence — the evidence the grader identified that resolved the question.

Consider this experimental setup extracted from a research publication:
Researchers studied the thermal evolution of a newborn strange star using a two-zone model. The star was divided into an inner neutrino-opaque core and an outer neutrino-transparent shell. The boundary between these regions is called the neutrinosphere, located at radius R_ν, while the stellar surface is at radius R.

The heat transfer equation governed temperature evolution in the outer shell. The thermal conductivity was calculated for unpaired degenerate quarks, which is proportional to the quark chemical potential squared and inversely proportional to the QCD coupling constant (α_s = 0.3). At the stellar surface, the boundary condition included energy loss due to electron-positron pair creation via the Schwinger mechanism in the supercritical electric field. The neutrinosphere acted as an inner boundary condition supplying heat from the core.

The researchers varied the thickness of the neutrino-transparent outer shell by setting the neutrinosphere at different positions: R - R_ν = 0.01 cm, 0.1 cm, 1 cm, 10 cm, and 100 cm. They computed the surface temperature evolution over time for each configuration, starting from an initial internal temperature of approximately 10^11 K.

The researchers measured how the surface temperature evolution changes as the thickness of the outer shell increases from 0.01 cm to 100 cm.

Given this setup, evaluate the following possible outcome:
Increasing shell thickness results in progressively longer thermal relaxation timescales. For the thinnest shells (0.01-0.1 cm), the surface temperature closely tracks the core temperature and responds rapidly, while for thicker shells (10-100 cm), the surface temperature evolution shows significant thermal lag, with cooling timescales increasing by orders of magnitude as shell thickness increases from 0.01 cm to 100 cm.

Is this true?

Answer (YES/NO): NO